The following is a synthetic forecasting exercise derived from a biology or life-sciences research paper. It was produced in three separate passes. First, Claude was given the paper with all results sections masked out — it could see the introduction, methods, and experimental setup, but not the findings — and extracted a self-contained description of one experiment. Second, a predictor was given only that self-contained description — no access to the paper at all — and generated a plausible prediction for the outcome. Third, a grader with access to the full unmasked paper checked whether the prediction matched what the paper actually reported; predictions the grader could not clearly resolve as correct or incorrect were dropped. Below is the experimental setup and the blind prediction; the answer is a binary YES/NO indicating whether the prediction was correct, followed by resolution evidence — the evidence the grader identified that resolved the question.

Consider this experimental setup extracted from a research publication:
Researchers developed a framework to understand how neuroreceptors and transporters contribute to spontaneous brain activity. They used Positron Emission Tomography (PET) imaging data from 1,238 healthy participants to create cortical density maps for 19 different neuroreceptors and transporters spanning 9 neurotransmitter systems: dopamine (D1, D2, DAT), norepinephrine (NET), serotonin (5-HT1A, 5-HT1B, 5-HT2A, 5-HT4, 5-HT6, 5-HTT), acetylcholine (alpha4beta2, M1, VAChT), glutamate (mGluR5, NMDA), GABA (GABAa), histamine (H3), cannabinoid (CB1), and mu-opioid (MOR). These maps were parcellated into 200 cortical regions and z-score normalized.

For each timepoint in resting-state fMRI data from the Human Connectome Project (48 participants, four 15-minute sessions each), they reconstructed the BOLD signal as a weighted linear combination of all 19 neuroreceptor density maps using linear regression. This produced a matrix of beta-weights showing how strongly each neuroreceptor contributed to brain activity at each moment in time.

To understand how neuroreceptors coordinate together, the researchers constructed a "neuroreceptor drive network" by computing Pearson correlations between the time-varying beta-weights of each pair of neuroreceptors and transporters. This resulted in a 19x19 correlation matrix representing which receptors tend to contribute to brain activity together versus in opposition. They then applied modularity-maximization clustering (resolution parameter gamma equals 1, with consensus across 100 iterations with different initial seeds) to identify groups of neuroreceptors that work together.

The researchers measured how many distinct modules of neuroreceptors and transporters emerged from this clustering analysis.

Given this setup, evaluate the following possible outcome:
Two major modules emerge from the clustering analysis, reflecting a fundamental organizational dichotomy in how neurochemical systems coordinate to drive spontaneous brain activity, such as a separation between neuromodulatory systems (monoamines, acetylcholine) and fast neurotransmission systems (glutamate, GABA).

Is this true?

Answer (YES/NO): NO